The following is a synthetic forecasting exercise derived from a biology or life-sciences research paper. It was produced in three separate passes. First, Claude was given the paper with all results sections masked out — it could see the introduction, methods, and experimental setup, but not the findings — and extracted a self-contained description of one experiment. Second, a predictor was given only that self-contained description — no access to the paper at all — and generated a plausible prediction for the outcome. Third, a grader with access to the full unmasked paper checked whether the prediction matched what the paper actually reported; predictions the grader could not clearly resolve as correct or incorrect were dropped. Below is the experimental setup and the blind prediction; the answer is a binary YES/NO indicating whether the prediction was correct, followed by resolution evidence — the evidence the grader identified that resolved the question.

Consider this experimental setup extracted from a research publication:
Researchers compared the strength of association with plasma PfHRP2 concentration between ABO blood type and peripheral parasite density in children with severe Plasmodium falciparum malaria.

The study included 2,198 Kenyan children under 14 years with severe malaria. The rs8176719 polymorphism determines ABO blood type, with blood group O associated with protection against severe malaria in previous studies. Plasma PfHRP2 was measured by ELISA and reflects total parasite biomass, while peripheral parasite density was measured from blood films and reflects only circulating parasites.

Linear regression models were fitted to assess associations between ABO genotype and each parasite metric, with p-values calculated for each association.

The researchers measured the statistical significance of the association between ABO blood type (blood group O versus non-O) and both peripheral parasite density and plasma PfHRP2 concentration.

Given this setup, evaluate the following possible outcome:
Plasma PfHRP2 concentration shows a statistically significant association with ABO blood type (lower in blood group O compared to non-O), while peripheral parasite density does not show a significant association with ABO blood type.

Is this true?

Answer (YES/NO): NO